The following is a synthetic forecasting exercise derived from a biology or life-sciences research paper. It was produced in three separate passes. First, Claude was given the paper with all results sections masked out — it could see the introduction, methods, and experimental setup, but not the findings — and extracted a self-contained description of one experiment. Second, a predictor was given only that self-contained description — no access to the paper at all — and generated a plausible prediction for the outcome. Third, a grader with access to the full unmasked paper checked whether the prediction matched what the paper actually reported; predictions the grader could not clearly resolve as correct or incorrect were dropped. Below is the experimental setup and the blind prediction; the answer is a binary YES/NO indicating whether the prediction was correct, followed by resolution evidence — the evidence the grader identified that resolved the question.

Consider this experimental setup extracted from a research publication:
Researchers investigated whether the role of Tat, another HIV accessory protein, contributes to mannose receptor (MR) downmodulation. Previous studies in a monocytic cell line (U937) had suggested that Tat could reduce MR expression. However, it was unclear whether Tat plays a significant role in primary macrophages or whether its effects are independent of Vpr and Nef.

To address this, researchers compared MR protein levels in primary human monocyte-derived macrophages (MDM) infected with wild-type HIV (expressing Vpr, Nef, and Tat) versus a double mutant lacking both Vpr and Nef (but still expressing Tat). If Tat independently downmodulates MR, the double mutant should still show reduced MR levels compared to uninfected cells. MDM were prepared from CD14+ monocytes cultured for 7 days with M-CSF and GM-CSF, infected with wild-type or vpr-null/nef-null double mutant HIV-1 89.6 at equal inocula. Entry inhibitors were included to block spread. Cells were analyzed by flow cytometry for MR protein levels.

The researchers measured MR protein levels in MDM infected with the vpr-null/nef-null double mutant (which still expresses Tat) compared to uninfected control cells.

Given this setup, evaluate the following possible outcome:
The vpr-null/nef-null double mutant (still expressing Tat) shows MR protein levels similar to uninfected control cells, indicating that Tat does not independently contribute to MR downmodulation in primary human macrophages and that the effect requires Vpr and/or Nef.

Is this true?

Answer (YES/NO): YES